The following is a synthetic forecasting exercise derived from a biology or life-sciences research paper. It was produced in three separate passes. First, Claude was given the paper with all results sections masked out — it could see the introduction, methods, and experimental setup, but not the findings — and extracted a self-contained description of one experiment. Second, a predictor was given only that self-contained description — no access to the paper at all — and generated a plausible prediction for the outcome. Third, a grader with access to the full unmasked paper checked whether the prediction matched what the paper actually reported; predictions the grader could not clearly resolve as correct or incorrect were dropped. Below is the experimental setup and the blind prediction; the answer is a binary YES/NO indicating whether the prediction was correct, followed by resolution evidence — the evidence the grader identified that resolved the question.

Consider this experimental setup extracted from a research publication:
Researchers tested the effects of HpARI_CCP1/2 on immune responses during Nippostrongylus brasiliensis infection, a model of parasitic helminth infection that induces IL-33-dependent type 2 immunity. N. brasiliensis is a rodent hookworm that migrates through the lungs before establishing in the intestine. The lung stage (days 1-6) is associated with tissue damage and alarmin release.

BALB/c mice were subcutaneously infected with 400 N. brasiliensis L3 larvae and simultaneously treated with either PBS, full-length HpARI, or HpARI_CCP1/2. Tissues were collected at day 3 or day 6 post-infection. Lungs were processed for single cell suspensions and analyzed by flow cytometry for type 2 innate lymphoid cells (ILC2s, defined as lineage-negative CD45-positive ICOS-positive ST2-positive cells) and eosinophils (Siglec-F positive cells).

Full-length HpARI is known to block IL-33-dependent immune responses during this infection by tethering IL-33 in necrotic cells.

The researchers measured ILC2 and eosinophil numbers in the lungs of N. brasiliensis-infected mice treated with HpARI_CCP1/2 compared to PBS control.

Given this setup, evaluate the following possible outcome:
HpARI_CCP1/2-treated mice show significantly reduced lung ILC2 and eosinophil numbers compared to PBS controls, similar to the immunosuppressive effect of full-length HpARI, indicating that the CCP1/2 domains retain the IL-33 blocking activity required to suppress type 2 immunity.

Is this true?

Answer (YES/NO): NO